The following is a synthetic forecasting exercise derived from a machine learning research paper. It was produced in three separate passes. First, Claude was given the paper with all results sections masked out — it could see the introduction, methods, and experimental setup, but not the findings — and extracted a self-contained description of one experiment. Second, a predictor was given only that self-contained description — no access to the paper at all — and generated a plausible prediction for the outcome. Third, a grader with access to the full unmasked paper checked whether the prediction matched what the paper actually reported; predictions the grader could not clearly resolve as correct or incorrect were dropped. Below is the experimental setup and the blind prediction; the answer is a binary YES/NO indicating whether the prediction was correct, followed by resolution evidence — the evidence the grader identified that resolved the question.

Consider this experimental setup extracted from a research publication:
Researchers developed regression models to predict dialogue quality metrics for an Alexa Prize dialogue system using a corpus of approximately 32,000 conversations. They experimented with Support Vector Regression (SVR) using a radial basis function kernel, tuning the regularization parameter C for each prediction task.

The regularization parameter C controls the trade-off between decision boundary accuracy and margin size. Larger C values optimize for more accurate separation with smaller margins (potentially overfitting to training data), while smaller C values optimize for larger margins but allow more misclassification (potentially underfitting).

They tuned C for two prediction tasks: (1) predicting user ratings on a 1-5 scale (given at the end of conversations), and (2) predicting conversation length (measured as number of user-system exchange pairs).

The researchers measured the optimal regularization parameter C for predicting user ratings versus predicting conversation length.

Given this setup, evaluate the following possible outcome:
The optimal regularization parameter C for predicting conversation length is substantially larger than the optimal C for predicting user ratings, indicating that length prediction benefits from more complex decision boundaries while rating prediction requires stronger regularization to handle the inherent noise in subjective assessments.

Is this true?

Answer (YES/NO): YES